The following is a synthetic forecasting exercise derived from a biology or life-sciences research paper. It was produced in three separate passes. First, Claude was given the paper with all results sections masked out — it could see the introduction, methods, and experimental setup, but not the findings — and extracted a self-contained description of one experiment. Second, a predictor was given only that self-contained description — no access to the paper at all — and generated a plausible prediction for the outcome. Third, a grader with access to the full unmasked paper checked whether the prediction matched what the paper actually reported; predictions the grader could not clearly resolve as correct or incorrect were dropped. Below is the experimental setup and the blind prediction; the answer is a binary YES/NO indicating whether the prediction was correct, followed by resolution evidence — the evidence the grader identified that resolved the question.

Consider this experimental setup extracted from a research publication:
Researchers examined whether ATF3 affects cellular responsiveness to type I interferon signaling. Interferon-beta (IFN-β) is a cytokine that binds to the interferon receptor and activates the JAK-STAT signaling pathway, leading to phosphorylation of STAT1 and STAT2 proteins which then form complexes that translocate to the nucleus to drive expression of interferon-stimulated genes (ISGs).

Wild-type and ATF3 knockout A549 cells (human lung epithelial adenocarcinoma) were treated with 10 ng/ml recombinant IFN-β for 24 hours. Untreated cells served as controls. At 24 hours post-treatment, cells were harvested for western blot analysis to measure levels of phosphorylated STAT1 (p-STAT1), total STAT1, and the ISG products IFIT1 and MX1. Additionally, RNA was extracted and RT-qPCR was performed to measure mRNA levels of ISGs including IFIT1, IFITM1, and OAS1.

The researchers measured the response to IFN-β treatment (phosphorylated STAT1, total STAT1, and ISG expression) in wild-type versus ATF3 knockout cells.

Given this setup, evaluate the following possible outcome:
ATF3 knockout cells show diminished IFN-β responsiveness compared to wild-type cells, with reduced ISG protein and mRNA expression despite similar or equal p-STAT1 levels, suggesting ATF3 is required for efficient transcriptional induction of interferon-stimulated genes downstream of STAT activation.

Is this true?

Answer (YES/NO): NO